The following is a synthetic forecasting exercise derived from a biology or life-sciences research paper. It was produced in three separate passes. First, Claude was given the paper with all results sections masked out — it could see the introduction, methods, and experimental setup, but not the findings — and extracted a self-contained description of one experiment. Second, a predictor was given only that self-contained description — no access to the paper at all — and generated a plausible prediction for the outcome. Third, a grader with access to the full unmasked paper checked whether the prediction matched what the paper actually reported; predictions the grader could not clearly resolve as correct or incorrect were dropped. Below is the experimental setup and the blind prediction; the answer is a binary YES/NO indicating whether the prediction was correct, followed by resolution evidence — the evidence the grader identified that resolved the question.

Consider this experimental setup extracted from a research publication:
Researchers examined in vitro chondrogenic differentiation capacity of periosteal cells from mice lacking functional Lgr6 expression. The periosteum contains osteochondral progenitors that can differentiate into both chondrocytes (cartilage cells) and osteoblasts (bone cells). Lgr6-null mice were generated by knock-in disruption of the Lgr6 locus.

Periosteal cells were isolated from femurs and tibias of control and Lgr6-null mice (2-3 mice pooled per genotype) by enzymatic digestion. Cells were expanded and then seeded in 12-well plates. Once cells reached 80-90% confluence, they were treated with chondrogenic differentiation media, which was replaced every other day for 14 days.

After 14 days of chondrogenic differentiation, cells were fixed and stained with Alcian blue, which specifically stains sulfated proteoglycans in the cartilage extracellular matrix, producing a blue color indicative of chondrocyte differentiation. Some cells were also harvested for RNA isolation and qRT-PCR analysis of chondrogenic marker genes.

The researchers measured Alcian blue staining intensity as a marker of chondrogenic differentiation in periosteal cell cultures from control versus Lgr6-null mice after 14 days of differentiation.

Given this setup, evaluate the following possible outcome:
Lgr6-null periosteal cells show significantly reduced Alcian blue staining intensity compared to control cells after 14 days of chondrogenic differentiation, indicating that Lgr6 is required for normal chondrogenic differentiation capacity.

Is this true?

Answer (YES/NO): NO